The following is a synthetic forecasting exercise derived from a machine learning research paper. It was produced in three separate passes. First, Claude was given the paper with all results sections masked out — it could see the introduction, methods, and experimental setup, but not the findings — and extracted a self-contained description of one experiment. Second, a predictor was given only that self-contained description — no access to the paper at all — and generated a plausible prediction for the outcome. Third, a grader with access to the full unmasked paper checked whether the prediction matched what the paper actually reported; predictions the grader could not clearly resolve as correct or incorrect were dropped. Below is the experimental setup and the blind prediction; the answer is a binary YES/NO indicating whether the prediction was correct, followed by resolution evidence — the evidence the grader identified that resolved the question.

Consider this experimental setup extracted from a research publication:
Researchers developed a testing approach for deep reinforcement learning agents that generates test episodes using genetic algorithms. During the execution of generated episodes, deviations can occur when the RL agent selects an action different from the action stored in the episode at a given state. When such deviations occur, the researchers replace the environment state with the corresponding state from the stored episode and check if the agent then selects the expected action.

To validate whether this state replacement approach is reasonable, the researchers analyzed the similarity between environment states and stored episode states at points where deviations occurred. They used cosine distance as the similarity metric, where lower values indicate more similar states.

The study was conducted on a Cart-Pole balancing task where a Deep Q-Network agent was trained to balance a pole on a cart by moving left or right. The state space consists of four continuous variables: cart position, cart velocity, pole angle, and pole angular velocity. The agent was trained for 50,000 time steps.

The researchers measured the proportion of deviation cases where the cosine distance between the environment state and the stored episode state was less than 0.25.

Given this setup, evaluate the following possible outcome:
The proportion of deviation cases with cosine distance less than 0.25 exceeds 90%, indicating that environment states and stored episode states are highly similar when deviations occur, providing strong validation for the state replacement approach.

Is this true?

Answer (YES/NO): YES